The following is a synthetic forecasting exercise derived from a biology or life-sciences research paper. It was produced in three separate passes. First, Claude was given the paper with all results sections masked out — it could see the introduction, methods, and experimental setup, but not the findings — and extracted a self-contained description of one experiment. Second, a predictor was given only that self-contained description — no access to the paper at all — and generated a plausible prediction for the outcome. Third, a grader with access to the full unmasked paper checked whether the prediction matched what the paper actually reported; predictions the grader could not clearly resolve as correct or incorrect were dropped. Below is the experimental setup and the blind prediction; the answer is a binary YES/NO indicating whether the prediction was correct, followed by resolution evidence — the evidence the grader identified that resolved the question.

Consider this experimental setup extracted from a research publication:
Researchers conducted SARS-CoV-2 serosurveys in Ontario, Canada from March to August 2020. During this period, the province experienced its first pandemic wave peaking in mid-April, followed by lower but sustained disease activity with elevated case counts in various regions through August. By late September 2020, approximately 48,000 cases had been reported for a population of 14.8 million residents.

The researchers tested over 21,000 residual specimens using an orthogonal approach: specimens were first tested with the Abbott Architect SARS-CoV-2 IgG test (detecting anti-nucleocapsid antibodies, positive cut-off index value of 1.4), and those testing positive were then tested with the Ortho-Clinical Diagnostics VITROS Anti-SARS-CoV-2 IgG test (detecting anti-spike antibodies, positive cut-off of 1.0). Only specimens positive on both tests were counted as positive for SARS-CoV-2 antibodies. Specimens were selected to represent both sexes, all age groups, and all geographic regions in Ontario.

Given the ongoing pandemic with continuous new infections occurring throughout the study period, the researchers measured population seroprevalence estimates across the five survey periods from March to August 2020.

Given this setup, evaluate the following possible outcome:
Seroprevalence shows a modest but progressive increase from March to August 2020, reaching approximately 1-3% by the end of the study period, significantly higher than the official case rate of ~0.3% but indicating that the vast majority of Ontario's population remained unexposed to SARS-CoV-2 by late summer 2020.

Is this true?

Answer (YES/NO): NO